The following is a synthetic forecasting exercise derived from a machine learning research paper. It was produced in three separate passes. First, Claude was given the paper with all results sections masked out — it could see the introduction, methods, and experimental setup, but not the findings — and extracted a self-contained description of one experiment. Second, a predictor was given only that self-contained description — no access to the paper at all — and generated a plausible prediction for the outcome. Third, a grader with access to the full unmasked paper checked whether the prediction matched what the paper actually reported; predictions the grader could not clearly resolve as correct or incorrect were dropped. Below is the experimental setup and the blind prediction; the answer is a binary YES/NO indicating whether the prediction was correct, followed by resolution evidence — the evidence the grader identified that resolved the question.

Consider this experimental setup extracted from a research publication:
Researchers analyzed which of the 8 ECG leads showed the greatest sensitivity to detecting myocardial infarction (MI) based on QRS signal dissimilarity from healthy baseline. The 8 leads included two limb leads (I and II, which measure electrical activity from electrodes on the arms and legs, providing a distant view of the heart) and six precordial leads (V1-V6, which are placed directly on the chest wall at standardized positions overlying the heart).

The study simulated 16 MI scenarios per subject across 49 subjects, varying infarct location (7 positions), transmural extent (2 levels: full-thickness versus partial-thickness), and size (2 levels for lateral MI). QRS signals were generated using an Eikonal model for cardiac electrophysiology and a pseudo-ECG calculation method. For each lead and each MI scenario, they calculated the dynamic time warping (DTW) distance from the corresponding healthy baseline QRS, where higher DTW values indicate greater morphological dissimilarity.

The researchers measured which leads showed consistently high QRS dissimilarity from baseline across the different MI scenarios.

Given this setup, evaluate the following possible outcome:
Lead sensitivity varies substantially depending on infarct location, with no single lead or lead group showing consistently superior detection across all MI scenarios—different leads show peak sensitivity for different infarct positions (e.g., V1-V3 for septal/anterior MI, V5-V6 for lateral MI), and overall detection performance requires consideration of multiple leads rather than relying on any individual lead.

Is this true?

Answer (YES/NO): NO